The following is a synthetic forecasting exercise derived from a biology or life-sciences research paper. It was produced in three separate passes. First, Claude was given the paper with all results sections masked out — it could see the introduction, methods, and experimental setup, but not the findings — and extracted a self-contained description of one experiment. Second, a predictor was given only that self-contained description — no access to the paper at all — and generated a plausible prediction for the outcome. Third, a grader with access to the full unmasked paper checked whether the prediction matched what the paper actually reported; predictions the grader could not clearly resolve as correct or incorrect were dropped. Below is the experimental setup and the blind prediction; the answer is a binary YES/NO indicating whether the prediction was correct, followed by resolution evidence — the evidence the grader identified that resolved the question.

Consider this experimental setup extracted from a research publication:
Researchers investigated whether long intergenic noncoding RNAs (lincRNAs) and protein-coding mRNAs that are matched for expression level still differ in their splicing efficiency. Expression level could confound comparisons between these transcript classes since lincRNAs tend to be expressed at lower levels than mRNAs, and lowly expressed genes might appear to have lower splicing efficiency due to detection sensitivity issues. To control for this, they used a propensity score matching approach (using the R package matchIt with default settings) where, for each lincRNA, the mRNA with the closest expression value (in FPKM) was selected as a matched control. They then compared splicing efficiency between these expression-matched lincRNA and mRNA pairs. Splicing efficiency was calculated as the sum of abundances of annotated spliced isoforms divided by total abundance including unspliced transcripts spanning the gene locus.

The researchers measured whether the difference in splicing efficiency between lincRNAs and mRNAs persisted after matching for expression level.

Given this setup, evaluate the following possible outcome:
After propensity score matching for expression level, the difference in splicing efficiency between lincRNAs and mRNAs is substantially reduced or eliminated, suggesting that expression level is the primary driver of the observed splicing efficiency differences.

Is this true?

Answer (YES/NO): NO